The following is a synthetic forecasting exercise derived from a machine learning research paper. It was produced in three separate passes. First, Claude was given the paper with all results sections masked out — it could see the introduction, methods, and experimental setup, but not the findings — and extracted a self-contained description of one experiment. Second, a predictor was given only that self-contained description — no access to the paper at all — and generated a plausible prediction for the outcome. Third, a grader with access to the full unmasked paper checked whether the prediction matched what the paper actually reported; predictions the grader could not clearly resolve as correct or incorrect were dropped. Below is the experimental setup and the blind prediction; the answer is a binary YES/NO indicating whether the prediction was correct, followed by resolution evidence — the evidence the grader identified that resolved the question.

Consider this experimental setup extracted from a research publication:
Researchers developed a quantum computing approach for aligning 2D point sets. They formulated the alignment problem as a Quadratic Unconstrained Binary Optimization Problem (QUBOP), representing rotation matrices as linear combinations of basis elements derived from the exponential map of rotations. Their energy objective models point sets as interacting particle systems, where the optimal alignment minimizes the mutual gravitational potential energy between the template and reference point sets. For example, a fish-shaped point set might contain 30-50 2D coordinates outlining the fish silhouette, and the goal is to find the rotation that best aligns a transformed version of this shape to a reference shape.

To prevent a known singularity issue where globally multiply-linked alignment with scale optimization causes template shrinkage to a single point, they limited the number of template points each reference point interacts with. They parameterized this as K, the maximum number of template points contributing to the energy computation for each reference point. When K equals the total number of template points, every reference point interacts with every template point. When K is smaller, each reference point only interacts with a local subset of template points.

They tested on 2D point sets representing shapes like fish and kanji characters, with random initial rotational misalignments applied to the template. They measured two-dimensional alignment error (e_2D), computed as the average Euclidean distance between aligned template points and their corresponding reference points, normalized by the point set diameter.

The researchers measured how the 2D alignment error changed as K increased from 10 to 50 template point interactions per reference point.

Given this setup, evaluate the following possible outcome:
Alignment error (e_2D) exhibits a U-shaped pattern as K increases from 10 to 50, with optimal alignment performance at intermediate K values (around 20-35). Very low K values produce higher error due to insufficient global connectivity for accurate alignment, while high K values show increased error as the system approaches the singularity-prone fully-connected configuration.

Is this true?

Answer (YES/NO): NO